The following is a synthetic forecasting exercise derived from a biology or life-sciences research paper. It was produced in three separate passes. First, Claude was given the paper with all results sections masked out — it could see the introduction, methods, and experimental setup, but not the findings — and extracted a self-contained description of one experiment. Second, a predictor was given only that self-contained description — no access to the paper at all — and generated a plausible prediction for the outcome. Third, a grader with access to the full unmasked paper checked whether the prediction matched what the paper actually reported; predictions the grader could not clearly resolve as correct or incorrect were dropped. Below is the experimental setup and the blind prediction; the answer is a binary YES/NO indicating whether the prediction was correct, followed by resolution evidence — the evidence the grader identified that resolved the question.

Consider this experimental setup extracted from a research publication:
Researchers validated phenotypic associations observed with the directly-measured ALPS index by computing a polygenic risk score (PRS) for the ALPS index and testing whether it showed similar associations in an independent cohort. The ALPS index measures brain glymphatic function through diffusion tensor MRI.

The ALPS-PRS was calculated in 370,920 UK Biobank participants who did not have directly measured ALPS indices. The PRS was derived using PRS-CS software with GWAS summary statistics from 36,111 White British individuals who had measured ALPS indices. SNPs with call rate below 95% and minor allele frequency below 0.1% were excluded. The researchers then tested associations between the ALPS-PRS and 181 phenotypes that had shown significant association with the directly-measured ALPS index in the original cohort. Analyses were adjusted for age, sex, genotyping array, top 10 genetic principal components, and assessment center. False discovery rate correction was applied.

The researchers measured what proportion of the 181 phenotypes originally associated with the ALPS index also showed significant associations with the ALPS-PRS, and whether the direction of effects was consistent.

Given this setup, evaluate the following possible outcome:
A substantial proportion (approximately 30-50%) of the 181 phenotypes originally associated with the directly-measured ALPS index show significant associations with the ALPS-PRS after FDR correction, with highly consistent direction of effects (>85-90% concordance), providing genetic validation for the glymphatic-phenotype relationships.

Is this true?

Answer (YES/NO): NO